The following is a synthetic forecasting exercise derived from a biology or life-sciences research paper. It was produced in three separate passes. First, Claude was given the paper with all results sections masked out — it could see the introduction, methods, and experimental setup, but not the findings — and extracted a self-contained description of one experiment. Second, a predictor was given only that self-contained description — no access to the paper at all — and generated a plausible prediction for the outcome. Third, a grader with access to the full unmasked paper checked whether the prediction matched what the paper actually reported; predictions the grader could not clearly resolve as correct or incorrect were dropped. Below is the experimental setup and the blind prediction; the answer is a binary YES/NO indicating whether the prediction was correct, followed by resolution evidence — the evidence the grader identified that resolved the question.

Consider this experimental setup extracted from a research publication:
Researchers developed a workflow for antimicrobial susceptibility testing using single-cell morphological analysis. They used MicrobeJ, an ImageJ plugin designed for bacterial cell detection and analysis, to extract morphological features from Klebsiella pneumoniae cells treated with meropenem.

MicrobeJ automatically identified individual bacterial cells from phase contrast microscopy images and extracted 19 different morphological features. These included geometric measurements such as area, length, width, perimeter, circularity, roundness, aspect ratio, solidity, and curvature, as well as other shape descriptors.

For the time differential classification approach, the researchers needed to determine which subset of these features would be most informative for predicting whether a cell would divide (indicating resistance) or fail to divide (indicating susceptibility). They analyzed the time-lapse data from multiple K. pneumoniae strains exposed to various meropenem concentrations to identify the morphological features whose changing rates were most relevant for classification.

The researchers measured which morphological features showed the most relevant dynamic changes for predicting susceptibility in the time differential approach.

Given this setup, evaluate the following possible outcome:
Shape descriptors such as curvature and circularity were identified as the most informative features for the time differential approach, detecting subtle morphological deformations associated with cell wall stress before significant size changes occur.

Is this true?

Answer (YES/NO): NO